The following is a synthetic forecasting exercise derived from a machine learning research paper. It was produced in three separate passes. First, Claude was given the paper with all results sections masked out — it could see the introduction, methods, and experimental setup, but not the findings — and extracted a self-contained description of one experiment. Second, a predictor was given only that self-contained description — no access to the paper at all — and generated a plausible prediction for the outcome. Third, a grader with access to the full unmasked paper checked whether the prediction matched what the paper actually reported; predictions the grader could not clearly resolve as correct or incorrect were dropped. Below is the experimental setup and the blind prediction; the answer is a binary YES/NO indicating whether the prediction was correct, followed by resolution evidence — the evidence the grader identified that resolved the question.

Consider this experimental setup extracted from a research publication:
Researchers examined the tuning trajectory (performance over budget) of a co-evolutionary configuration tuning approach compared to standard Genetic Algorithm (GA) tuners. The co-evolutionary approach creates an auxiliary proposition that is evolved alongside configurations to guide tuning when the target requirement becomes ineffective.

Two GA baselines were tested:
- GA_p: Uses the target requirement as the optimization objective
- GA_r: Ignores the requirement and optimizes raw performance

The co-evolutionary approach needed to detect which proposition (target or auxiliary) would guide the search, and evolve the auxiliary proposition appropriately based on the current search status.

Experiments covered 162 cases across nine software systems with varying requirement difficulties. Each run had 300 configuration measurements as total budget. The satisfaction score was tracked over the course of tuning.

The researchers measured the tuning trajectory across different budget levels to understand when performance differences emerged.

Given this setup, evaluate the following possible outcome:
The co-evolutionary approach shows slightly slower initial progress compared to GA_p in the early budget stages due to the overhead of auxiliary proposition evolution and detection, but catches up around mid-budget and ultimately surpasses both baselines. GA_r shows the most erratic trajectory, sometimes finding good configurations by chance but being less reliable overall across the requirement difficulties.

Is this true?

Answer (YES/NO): NO